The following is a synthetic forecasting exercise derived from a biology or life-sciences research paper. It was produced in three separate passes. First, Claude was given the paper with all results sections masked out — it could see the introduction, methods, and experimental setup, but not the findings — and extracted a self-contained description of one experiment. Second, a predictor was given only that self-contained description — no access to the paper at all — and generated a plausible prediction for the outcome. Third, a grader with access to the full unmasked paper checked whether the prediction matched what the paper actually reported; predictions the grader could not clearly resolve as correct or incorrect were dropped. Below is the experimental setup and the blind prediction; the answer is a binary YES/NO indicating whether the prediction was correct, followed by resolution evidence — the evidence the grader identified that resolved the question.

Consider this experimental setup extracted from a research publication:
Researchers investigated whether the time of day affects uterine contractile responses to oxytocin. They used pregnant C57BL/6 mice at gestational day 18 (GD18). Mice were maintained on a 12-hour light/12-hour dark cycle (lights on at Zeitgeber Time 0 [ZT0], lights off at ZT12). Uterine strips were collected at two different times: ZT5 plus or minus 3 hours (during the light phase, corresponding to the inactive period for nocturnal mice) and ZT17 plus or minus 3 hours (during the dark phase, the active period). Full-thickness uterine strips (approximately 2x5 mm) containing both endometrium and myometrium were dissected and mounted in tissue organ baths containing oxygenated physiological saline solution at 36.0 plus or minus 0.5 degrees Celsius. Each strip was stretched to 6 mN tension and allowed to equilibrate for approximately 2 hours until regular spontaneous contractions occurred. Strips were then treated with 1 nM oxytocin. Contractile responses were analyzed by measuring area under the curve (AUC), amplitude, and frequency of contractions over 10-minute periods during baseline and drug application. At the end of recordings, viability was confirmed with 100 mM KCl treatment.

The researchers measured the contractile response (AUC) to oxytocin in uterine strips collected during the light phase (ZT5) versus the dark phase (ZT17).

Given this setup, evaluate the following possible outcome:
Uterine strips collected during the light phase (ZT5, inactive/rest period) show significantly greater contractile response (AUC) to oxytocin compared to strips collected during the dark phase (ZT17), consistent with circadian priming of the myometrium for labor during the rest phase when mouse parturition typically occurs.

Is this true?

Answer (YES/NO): NO